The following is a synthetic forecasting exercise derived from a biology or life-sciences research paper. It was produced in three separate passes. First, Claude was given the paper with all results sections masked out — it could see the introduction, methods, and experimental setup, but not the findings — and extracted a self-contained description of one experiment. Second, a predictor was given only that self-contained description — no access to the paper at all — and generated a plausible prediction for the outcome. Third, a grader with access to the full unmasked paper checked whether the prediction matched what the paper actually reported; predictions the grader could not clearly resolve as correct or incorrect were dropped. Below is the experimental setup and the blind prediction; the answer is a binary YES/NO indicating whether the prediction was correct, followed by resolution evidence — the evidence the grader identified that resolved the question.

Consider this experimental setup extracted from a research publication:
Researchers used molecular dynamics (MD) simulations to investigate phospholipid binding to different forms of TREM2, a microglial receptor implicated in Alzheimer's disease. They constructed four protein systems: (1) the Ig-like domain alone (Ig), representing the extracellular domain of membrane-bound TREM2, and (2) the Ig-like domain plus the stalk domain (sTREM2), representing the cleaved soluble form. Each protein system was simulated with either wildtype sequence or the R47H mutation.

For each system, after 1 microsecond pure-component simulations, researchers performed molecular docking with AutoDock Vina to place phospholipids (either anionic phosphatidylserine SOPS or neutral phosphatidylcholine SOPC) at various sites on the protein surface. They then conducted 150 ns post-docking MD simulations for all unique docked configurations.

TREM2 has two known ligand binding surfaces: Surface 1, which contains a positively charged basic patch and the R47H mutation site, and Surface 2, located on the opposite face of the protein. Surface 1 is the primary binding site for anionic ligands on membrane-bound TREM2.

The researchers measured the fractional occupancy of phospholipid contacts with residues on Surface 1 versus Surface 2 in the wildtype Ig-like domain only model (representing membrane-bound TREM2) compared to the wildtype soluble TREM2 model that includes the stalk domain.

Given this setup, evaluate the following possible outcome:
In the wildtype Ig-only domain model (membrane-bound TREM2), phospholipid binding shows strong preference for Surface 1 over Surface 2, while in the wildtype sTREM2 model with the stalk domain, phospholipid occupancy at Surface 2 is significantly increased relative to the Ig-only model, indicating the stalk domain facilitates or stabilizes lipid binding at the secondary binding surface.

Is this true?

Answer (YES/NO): YES